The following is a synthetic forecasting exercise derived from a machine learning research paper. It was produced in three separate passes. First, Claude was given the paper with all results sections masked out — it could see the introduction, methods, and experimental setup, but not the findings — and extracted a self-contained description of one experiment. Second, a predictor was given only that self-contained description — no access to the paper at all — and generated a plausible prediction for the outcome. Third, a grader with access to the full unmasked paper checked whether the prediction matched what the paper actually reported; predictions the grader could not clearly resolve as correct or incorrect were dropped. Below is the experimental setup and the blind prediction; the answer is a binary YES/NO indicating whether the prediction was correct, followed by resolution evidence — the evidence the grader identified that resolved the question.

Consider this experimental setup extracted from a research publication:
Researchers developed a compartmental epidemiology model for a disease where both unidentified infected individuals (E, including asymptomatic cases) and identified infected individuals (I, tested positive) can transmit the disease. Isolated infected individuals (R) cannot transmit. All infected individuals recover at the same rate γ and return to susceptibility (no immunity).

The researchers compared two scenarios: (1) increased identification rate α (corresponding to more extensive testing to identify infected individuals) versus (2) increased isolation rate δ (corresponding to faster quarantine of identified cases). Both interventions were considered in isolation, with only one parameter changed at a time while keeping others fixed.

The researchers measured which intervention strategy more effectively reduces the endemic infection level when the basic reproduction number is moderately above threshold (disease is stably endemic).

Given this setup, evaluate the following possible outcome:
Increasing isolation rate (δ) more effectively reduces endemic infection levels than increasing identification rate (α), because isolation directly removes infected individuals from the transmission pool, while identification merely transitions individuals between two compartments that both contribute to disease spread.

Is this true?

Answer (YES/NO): NO